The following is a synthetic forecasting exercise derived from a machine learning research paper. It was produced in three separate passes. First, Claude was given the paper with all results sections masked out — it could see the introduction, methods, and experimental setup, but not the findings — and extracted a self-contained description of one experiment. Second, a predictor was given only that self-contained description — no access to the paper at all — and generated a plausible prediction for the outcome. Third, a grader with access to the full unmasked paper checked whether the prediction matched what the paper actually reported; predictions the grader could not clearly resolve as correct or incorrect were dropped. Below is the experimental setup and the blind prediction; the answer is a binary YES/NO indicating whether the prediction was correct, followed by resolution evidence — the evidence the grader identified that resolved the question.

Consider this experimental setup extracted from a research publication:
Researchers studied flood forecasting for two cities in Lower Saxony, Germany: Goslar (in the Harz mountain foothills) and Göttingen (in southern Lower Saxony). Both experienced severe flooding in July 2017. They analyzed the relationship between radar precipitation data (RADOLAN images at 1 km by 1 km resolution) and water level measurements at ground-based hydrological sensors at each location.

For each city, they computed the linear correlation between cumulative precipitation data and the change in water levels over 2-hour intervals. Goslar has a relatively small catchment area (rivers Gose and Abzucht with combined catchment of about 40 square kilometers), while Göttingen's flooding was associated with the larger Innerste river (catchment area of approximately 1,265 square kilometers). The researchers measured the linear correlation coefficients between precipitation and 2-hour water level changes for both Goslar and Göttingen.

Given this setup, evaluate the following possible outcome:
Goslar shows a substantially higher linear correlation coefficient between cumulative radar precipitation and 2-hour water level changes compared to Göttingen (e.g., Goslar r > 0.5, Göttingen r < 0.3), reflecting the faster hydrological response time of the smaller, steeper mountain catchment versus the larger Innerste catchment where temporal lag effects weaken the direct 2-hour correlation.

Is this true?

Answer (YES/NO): NO